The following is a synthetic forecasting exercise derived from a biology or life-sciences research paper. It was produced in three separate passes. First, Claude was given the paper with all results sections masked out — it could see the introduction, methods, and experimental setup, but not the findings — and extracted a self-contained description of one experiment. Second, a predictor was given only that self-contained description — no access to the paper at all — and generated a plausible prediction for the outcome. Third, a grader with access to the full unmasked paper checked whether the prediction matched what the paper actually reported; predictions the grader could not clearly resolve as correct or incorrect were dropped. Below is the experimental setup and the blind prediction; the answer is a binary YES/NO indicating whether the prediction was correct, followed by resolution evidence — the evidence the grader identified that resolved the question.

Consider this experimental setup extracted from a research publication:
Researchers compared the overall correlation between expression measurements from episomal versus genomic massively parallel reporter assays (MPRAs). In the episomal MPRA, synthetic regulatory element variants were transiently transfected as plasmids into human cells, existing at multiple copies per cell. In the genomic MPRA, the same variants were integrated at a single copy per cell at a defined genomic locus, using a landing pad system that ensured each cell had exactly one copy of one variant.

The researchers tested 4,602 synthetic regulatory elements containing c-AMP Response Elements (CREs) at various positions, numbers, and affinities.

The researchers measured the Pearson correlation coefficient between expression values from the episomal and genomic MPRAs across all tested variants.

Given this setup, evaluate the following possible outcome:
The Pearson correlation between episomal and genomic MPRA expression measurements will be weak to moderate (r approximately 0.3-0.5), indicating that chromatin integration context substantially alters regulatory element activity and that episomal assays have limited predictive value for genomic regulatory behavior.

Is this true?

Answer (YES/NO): NO